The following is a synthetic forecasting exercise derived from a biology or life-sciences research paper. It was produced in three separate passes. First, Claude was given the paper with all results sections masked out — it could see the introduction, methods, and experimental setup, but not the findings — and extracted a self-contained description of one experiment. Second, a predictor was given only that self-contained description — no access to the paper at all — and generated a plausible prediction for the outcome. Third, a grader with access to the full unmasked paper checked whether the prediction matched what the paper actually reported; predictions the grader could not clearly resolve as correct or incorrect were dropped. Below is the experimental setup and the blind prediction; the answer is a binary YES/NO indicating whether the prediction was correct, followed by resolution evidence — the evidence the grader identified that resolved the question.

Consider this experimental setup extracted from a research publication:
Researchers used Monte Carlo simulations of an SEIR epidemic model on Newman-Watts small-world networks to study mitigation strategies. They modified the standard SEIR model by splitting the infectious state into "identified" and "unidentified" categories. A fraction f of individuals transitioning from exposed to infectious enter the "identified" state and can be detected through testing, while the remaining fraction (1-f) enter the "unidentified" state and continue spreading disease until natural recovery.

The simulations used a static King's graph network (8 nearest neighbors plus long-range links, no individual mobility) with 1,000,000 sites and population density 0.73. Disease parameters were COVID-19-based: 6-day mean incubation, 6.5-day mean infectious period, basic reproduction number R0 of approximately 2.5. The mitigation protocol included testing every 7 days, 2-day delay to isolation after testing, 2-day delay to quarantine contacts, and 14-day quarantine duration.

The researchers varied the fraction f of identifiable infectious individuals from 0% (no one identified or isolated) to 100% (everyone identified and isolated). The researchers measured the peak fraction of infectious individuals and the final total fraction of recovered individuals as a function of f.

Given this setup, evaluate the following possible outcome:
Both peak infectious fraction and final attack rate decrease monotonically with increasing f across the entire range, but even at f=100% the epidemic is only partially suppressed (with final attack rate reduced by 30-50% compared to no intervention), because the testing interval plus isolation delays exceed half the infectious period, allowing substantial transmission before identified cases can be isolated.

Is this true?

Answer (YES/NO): NO